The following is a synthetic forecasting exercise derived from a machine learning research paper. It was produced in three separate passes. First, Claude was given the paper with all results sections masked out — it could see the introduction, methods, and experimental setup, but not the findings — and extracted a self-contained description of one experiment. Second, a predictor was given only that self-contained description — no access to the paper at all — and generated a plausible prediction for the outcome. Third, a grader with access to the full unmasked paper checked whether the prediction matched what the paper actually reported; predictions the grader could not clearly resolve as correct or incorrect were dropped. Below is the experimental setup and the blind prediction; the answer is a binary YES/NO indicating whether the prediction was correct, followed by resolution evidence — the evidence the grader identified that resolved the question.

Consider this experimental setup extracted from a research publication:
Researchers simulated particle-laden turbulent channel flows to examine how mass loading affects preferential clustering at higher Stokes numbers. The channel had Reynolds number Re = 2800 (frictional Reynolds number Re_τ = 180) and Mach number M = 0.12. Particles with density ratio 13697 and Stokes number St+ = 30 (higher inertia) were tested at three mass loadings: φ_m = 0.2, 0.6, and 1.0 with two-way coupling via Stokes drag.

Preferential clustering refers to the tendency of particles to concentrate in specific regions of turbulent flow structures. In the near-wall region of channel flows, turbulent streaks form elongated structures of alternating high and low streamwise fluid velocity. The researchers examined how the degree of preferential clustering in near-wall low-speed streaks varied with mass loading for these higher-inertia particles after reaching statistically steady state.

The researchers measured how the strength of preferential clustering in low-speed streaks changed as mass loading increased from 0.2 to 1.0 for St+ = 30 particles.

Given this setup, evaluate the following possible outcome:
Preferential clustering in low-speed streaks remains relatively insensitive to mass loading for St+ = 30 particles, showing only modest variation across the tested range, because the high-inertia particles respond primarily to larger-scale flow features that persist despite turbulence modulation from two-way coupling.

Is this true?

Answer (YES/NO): NO